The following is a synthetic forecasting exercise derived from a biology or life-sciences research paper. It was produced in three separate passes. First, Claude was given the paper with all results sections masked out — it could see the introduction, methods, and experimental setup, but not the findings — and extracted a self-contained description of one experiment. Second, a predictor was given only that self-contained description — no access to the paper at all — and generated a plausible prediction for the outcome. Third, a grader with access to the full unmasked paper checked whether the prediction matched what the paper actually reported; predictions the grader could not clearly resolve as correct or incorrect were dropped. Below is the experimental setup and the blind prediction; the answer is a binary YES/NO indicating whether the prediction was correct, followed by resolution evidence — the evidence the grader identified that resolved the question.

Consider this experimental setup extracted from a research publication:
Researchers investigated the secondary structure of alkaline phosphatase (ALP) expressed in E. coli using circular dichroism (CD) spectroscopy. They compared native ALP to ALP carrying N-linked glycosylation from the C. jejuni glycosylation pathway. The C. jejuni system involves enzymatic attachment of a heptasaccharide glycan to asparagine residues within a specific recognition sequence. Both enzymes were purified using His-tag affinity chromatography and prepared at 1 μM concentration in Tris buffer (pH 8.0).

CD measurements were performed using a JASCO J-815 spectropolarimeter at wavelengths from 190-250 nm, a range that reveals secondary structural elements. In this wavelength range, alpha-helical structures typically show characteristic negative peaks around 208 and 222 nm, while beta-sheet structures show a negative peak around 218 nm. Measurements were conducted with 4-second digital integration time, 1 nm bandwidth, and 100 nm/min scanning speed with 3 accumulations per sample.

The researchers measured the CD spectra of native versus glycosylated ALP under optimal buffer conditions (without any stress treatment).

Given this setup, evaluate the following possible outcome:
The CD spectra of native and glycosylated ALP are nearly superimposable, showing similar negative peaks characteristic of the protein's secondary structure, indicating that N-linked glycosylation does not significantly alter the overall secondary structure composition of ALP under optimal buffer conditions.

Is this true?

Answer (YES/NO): YES